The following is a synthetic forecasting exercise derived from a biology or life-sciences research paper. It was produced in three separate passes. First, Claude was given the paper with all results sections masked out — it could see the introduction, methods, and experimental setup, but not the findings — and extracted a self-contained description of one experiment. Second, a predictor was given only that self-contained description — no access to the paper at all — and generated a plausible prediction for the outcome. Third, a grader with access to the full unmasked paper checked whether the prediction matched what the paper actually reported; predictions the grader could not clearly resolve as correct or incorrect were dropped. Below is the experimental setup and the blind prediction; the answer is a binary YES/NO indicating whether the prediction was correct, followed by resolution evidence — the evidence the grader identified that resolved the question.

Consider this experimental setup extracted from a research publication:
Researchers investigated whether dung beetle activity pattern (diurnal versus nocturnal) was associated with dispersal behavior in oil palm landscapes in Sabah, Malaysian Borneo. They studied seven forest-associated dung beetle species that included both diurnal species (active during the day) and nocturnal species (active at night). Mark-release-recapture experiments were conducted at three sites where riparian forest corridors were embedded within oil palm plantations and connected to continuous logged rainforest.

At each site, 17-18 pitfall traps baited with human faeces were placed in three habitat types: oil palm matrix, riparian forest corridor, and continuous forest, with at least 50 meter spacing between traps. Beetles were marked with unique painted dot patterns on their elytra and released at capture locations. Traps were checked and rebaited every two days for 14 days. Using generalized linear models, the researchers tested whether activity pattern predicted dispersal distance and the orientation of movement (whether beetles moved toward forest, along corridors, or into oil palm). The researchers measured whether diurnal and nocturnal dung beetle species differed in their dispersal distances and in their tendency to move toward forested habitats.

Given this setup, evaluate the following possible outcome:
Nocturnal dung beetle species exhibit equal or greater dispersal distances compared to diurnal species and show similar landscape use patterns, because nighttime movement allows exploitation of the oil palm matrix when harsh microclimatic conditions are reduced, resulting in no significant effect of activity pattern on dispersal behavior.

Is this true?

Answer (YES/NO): YES